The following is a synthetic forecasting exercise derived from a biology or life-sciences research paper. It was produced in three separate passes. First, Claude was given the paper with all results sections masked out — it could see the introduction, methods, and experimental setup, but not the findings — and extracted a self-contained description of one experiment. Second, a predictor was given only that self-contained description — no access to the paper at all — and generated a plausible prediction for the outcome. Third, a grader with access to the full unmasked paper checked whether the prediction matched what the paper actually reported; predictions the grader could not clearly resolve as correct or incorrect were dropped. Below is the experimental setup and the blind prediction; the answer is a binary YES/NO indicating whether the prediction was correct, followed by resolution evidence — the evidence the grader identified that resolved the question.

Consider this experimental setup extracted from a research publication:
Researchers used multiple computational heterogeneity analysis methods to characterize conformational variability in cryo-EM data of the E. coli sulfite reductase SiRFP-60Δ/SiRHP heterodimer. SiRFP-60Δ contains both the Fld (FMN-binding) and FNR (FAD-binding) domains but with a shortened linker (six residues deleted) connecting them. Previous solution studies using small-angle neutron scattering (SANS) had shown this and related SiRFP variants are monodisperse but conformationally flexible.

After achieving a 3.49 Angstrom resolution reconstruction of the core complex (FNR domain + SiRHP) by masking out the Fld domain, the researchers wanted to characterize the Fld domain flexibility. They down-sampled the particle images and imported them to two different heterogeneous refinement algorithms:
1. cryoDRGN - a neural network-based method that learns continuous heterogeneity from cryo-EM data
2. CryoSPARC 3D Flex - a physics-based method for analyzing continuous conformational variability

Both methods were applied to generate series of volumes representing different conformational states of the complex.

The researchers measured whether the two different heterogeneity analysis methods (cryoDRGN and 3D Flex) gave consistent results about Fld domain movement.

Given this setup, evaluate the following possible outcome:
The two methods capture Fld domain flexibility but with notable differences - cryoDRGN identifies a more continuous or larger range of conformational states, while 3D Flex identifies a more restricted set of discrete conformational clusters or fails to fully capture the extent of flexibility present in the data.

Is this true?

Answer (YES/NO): NO